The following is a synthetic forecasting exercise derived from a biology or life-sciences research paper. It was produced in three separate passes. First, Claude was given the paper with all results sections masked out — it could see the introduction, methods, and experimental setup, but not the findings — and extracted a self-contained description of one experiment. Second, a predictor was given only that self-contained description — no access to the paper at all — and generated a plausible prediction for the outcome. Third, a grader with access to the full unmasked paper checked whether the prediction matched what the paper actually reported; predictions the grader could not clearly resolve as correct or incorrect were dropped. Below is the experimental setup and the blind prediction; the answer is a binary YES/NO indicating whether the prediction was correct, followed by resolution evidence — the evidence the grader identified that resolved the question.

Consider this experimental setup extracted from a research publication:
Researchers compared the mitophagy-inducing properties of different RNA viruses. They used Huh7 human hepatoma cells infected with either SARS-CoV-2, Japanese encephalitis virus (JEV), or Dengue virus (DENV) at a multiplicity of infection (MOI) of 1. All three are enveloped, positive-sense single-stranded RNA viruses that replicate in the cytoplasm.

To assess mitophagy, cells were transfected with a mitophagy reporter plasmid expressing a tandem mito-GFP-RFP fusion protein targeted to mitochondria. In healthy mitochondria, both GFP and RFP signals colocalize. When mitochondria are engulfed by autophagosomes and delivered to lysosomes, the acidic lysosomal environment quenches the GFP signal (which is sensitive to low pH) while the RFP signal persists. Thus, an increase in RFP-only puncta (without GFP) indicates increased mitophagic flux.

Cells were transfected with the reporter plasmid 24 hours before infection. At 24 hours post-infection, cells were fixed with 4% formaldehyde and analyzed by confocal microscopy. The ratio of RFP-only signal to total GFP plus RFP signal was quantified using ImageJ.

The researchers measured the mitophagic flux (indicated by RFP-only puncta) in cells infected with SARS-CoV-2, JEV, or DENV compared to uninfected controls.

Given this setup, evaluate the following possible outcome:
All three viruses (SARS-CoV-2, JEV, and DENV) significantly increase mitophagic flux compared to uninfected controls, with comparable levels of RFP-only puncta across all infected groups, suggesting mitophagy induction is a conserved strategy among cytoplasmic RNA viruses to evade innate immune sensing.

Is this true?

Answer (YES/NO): NO